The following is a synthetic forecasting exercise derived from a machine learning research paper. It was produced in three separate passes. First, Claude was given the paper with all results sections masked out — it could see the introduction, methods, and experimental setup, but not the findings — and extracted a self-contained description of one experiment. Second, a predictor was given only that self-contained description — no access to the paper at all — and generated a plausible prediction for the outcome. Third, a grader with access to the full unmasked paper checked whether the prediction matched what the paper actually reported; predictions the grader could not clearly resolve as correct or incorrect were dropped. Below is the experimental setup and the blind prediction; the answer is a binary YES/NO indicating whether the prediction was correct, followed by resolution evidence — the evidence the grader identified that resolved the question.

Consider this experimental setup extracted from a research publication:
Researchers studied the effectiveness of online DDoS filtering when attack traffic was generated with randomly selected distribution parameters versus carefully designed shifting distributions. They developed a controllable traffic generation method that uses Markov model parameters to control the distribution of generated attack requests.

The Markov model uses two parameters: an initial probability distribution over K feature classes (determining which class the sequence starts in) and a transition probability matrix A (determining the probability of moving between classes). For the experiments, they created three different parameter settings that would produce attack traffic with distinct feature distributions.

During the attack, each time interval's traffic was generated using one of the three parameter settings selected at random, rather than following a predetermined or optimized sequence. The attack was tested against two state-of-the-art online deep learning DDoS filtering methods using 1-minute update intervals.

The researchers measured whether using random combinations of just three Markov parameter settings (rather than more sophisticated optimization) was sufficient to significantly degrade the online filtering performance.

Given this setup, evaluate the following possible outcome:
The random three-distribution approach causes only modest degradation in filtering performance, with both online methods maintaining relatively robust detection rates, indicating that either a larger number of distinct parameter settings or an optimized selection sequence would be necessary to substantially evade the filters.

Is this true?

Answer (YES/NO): NO